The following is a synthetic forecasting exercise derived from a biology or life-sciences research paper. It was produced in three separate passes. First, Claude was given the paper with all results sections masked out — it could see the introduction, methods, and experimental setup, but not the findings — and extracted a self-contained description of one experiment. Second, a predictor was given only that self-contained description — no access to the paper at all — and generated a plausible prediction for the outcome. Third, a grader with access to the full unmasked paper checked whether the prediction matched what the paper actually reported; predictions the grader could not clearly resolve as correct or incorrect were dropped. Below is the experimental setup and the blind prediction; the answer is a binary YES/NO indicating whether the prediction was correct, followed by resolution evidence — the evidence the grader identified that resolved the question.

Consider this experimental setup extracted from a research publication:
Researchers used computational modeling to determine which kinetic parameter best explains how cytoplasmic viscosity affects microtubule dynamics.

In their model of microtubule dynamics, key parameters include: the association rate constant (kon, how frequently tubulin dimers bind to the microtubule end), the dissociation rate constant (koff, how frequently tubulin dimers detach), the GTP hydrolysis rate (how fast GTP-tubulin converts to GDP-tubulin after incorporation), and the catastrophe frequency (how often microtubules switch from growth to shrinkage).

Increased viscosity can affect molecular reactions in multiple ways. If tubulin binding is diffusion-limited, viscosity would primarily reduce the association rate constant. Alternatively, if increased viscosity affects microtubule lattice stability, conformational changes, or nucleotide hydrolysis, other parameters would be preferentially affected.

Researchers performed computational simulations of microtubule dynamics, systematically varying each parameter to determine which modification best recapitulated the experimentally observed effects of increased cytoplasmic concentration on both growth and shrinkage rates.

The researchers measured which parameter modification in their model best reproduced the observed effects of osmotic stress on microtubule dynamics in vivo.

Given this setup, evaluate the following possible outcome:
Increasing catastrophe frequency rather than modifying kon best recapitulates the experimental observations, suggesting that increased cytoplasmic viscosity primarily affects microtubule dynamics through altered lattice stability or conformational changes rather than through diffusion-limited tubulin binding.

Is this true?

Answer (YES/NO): NO